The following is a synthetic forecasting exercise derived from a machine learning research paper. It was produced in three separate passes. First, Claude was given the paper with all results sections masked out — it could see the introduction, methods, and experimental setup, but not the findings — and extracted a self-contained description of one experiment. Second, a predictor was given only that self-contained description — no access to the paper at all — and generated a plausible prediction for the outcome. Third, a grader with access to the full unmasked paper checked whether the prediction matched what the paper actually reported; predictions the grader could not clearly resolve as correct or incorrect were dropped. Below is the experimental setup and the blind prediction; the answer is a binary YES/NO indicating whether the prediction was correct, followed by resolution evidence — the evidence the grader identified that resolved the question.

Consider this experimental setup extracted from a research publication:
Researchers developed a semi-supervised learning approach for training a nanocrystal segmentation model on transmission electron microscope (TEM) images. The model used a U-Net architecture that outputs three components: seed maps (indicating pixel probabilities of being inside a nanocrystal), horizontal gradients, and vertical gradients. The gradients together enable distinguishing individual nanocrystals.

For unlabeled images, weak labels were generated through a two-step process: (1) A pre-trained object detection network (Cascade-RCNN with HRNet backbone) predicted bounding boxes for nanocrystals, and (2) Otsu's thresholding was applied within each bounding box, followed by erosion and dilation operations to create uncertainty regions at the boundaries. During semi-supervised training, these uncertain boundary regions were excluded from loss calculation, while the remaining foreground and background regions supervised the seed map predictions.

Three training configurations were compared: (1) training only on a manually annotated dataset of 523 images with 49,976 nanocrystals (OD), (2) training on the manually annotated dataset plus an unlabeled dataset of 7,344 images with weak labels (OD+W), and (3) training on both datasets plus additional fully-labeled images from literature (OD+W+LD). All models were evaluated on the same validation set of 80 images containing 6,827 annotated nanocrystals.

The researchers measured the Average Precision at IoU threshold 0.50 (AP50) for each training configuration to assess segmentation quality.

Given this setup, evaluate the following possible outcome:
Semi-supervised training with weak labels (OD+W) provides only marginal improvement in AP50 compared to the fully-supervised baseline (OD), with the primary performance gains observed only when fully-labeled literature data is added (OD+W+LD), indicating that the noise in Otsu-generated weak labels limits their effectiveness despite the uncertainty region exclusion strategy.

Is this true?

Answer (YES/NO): NO